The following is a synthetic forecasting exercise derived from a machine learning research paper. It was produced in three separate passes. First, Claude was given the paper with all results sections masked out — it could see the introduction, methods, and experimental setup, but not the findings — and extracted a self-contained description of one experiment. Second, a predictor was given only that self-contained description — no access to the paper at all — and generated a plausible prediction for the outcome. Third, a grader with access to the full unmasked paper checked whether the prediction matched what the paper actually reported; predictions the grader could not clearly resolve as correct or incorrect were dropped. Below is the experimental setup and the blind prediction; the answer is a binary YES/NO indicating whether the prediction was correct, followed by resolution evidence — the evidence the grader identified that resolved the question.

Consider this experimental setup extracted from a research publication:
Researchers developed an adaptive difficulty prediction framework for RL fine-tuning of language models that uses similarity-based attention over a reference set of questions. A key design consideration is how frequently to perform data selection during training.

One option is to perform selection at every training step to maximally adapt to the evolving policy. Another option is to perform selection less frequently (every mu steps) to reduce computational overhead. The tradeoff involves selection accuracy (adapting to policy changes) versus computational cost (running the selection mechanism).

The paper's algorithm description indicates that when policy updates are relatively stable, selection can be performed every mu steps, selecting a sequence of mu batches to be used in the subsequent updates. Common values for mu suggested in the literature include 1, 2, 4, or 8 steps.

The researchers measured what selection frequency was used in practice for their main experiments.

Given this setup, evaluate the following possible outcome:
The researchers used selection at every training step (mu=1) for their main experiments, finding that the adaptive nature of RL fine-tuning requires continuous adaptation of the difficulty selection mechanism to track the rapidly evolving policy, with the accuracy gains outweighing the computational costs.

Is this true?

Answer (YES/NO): NO